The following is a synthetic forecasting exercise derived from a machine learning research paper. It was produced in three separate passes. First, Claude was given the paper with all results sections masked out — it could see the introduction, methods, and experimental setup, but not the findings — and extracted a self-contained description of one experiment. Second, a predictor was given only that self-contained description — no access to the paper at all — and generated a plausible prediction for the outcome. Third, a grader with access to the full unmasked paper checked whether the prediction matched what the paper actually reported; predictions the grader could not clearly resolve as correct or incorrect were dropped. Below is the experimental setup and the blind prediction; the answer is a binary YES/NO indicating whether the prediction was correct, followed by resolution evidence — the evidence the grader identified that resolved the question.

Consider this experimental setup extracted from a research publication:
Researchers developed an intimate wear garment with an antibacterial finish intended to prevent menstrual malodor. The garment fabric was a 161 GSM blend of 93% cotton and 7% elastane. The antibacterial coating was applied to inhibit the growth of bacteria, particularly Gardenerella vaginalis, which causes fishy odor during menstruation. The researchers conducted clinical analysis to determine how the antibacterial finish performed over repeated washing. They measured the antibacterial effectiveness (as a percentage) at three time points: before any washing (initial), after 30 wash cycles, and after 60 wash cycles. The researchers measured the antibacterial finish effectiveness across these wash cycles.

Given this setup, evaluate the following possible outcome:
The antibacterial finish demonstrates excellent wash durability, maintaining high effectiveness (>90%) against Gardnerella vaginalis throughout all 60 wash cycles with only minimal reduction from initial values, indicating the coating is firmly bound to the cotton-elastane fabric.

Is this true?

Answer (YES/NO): NO